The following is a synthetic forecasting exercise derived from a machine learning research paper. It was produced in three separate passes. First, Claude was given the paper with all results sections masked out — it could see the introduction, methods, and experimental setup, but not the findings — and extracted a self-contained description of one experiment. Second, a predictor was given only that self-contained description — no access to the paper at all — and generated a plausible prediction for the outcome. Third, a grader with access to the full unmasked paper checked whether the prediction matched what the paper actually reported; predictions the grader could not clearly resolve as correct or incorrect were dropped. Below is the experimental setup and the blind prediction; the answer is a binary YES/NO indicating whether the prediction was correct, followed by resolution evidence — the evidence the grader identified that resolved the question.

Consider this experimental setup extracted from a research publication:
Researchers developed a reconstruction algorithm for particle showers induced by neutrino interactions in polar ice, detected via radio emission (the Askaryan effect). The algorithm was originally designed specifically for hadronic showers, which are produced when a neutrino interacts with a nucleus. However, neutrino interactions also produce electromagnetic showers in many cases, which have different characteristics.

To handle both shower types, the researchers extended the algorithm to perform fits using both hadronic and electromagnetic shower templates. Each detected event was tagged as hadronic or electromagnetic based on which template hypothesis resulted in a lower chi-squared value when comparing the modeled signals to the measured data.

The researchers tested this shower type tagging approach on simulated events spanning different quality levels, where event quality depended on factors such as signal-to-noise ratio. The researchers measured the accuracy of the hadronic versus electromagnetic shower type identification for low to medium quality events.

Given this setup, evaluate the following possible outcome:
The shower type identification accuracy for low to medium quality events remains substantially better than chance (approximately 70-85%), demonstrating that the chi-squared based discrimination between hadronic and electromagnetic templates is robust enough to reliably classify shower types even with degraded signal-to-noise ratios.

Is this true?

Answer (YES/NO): NO